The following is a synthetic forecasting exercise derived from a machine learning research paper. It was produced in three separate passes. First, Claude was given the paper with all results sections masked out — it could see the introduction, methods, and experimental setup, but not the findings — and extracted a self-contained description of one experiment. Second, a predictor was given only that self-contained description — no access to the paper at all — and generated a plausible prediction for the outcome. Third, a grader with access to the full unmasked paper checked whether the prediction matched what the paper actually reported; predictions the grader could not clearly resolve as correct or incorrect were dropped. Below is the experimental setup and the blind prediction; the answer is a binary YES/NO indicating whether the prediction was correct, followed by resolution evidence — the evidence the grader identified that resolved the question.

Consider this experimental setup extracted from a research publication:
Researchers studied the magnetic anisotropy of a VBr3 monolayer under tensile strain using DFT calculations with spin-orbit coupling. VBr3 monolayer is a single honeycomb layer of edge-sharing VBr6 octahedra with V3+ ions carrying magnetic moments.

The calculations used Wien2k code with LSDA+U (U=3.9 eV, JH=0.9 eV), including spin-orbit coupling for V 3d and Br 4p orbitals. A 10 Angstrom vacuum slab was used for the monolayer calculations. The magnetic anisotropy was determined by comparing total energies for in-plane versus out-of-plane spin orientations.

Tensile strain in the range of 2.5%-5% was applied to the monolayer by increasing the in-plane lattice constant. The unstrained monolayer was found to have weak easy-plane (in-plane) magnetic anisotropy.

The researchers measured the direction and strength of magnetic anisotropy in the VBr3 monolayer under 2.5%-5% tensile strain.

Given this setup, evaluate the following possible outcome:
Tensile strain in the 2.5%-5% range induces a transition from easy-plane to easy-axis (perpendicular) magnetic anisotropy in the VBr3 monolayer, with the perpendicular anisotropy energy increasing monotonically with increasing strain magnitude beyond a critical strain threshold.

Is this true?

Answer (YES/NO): NO